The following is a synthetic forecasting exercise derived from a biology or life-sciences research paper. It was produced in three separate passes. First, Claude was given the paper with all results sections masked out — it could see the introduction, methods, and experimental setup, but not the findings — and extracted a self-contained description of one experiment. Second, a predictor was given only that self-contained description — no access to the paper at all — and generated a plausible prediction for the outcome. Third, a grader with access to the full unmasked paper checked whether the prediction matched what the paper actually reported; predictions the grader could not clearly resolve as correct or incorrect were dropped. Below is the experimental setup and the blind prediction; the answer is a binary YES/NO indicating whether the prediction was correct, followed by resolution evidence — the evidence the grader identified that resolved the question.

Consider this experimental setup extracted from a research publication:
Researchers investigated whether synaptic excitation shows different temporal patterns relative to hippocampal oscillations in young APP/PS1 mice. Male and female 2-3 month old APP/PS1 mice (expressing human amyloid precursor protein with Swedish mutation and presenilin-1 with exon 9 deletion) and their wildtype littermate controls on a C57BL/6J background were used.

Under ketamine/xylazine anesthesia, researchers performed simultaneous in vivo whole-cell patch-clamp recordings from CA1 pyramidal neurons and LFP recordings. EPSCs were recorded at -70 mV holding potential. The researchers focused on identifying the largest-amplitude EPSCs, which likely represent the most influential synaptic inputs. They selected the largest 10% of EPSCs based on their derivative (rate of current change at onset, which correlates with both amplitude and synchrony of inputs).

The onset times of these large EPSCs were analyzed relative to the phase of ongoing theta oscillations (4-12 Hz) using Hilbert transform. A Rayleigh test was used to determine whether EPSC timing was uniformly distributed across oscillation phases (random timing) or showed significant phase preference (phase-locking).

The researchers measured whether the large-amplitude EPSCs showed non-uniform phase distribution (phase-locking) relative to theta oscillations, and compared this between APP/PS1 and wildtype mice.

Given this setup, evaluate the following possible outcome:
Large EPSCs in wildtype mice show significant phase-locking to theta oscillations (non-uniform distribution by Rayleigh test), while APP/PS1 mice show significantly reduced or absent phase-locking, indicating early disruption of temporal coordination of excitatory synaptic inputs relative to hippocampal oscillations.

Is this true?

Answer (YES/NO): NO